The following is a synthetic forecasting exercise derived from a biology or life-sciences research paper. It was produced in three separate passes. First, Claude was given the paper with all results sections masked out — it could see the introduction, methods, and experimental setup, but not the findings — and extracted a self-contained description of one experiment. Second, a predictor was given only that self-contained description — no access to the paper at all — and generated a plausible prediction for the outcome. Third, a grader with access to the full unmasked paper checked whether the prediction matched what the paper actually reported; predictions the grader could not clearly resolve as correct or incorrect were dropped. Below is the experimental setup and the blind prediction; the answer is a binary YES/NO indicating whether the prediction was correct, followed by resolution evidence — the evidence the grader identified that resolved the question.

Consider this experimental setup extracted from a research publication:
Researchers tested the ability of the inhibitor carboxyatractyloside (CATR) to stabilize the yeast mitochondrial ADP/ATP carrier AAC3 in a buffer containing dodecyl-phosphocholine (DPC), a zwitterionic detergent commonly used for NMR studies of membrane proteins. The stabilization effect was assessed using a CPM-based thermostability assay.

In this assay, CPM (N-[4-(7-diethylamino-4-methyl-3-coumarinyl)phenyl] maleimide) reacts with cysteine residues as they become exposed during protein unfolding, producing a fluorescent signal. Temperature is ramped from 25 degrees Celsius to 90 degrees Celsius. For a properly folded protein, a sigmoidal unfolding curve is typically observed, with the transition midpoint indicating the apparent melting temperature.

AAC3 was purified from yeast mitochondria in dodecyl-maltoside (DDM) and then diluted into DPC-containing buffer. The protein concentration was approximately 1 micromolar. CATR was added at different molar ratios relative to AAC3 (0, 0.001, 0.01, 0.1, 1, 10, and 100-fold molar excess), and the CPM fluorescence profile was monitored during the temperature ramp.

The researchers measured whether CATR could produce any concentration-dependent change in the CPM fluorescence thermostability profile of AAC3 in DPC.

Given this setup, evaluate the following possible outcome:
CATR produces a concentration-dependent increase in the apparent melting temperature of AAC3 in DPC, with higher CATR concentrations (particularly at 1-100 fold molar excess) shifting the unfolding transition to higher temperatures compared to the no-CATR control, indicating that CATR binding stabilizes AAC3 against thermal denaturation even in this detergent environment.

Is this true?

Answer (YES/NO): NO